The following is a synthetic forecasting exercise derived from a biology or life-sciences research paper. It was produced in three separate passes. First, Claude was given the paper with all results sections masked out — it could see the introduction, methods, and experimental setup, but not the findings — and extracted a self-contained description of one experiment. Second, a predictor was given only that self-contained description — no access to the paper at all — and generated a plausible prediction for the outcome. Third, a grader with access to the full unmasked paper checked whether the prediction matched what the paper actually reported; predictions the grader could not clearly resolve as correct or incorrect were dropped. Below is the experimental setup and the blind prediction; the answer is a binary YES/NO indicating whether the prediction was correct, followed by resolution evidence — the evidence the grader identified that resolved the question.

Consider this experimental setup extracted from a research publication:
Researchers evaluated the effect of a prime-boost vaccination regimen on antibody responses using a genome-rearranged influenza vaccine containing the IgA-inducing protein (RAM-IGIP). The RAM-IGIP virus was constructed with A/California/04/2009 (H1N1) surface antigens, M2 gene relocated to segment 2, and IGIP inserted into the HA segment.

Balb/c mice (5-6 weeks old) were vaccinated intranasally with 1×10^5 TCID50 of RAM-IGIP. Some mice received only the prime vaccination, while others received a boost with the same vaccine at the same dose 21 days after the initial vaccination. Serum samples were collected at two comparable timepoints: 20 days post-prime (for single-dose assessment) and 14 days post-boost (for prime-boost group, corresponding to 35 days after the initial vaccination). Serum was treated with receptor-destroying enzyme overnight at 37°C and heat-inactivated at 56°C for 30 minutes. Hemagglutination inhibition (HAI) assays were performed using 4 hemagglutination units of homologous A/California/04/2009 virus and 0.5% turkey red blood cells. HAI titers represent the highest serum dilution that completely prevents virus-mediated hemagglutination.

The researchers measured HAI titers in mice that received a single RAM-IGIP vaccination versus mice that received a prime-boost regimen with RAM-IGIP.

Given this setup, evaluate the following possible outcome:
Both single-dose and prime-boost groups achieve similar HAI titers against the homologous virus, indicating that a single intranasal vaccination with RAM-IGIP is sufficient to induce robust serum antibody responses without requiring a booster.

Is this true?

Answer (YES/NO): NO